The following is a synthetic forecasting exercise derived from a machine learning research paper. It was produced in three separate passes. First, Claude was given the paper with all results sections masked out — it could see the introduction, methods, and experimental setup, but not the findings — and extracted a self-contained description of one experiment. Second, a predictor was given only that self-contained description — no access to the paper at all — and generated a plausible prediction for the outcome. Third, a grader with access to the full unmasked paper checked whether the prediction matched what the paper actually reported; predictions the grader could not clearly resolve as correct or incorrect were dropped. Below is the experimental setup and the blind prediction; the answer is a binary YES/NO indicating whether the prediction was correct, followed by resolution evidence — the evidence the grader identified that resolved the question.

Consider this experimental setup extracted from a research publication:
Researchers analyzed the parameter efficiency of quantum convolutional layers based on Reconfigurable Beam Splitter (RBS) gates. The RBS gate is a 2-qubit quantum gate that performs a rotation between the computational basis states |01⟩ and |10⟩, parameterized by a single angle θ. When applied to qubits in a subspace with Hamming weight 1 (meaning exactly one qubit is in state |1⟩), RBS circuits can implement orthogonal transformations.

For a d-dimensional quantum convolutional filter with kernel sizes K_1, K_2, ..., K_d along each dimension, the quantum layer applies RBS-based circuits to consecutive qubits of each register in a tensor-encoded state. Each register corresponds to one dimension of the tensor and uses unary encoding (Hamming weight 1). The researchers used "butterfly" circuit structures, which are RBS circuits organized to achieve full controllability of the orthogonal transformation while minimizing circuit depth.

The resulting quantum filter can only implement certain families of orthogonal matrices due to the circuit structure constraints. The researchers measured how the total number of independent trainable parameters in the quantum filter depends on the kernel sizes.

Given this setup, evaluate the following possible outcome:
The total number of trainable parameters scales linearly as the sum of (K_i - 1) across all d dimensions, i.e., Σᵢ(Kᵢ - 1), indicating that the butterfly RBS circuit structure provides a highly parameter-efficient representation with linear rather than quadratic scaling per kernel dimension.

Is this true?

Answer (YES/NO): NO